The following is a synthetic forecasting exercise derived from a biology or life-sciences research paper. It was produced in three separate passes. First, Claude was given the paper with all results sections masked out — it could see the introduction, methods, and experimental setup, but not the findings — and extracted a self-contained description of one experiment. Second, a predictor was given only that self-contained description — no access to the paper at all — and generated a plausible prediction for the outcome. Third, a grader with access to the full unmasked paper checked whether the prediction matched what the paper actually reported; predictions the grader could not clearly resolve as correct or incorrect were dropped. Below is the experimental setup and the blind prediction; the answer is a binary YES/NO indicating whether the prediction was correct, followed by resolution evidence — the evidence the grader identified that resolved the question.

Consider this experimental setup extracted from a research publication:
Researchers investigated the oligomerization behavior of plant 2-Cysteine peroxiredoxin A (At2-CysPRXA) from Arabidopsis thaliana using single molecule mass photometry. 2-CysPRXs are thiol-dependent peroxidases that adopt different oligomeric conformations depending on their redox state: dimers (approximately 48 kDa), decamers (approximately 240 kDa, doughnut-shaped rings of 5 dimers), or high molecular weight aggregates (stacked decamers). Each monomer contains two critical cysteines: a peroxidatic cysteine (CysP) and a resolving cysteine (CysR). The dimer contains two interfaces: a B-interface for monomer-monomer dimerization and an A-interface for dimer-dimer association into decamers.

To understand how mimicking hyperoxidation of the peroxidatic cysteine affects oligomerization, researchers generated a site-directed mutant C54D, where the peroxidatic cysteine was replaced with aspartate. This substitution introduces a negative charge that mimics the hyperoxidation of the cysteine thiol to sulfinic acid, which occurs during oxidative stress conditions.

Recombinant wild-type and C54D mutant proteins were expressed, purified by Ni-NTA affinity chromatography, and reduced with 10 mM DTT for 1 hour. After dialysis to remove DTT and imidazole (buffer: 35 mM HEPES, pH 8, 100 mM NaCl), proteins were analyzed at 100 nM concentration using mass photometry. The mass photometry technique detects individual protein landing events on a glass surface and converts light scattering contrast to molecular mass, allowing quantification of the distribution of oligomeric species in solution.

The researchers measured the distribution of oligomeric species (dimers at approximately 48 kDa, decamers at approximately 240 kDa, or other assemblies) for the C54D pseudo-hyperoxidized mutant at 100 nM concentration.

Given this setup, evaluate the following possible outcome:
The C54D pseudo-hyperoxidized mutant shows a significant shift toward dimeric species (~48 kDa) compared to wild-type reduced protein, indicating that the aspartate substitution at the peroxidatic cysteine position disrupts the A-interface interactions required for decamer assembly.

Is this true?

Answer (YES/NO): NO